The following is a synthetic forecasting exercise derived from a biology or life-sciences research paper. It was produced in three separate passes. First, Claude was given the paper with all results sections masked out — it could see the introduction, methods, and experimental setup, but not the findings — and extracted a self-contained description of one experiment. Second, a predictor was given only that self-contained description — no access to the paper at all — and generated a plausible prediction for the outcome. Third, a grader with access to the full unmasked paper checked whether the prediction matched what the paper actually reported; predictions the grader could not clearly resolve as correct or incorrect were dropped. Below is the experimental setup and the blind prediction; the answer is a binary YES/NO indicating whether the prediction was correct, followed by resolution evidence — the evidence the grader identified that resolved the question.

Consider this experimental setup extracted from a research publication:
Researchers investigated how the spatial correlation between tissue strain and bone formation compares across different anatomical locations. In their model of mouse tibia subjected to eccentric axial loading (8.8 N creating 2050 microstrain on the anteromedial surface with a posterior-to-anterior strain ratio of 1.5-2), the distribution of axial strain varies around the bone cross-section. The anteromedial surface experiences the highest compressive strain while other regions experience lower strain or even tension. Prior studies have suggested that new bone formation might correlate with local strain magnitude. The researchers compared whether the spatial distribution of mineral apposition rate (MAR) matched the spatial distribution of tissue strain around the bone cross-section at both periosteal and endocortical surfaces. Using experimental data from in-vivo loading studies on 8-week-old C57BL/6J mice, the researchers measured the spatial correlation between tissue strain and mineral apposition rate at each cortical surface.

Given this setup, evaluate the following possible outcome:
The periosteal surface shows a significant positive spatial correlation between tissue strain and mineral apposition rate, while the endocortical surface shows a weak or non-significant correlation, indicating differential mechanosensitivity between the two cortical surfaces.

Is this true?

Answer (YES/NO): NO